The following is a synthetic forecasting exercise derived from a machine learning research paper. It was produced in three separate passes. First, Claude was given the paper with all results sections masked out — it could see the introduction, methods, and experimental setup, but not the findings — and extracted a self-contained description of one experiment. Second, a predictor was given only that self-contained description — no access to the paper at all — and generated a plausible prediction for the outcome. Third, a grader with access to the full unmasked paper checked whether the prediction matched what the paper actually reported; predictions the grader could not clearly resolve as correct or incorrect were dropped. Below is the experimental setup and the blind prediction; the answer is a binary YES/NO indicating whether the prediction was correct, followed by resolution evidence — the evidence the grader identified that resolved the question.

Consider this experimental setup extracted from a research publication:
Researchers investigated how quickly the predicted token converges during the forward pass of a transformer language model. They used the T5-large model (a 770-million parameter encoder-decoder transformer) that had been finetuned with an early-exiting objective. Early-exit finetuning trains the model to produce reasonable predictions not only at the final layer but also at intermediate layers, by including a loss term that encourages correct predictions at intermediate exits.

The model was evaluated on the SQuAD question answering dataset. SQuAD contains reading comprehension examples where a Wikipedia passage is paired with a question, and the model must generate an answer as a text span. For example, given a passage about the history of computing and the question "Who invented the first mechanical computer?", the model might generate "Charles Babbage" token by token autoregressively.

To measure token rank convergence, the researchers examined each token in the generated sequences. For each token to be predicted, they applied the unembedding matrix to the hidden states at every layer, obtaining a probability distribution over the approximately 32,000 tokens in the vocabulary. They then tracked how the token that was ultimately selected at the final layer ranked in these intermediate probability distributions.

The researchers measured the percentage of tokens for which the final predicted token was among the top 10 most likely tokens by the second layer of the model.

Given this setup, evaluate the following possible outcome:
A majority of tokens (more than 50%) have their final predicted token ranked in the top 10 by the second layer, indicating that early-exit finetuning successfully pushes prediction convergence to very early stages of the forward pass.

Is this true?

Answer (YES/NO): YES